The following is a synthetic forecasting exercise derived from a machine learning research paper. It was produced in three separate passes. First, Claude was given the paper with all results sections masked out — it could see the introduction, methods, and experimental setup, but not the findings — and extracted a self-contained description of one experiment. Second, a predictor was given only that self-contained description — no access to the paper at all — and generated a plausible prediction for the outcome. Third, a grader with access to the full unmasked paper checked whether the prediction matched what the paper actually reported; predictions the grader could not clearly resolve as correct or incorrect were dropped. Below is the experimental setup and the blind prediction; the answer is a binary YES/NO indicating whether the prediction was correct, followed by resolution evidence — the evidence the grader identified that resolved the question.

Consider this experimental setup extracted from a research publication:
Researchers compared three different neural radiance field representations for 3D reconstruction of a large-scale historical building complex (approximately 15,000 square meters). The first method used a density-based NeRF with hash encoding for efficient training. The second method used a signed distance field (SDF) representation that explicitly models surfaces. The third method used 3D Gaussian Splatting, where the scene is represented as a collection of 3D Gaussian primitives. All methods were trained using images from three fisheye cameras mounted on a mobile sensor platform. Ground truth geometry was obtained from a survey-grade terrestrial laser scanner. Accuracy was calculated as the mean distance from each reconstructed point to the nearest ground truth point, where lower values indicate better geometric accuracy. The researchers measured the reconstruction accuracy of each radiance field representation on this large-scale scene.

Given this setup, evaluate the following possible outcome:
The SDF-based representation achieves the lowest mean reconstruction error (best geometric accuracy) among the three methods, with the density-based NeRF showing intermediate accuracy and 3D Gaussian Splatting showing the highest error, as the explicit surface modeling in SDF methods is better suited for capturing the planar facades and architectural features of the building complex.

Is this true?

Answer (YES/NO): YES